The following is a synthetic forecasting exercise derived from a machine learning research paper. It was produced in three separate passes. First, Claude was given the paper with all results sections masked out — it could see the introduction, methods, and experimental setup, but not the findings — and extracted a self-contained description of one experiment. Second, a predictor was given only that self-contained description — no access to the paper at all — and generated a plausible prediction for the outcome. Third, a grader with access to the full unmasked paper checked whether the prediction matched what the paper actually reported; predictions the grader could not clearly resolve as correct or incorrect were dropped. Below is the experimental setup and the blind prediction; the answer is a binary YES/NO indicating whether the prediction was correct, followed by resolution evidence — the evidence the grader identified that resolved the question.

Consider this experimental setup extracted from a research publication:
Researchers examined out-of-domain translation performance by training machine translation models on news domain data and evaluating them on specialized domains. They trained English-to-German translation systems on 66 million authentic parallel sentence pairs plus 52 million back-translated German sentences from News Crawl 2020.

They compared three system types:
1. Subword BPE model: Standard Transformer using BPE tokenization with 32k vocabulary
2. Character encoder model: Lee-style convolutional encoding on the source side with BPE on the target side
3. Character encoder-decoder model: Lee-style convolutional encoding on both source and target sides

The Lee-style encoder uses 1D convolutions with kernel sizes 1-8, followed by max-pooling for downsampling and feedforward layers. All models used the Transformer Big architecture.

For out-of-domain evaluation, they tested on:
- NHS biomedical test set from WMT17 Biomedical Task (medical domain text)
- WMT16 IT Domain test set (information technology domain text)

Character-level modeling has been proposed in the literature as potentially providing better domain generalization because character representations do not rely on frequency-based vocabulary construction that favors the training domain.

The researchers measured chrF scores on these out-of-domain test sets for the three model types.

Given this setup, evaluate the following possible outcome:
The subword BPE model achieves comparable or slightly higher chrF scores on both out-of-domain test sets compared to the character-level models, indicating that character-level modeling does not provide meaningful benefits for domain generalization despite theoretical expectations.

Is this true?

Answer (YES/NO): NO